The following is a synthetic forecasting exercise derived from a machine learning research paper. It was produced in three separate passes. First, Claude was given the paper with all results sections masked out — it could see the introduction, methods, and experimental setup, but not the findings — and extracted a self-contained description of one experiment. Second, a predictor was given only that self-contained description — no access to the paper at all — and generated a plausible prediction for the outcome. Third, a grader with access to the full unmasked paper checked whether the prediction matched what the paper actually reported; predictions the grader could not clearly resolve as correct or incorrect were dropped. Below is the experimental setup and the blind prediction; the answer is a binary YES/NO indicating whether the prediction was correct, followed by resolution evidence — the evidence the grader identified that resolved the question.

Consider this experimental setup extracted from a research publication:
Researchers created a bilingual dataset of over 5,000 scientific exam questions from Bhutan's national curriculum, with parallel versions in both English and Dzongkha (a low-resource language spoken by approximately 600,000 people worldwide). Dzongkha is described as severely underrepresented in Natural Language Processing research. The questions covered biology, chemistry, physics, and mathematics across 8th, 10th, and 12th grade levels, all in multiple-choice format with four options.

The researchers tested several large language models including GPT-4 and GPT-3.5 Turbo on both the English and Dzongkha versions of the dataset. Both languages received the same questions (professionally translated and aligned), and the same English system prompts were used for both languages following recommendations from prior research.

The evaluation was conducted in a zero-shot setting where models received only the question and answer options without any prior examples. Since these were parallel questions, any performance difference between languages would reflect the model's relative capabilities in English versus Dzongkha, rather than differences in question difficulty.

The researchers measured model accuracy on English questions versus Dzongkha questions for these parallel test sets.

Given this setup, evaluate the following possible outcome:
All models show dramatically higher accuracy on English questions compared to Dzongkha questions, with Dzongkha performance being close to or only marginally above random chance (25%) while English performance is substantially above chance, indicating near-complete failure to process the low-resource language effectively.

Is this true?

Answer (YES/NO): NO